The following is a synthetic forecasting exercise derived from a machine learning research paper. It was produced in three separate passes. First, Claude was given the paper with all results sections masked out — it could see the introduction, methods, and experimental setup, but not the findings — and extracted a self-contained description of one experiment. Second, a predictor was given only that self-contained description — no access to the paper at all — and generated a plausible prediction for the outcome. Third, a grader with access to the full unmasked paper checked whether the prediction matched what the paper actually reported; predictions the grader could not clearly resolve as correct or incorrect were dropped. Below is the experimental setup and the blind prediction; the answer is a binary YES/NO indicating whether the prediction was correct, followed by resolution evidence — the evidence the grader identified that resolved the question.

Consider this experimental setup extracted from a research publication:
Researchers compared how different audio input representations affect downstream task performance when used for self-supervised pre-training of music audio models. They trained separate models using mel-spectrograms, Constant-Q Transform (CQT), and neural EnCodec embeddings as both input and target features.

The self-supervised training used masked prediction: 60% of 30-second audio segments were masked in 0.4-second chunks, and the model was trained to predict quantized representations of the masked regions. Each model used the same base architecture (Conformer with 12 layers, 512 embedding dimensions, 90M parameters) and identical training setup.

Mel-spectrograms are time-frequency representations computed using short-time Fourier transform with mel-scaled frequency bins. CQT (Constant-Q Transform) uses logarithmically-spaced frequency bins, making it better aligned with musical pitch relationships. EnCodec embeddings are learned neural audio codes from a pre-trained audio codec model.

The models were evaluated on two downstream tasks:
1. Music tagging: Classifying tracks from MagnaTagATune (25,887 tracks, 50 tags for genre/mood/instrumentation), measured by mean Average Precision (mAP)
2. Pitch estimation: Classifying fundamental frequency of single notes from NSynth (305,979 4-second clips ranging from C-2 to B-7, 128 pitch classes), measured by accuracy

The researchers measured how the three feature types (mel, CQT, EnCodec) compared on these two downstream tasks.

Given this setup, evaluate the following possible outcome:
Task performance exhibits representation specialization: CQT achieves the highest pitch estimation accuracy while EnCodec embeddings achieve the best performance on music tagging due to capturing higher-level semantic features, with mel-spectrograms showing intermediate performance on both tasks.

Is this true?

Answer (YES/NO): NO